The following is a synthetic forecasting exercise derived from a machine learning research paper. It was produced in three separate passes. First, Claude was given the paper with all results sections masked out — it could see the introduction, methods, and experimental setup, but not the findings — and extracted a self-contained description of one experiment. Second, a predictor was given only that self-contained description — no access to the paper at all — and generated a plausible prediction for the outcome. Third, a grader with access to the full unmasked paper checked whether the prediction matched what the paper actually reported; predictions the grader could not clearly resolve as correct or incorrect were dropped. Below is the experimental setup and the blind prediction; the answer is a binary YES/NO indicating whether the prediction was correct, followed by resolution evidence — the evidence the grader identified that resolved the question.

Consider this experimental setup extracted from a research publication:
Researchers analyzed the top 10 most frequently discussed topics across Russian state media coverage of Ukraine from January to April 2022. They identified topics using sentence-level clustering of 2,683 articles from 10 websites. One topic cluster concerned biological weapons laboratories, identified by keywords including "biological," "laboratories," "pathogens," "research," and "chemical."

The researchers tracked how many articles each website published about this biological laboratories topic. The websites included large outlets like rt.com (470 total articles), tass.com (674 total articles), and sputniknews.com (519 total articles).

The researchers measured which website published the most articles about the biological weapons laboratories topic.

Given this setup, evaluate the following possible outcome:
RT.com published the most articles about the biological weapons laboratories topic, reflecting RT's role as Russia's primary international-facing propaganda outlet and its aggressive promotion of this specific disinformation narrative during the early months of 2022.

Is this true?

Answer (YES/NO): NO